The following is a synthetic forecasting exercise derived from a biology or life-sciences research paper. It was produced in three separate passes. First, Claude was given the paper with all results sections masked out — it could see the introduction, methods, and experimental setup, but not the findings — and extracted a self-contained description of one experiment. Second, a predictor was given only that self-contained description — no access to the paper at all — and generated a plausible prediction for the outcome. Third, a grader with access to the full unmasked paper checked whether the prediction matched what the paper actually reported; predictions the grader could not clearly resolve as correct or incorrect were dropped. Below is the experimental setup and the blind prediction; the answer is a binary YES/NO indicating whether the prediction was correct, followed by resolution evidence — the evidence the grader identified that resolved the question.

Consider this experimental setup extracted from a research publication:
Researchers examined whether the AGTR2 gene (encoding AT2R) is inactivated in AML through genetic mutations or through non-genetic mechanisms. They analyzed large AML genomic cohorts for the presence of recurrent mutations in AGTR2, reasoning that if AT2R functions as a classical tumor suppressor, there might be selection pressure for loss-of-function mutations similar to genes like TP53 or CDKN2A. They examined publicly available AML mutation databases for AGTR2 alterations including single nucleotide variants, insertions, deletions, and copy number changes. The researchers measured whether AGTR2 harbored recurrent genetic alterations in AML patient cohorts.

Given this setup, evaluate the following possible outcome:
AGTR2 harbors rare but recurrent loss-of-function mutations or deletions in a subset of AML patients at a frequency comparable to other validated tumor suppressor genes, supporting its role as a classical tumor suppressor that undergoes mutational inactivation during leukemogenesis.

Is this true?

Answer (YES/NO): NO